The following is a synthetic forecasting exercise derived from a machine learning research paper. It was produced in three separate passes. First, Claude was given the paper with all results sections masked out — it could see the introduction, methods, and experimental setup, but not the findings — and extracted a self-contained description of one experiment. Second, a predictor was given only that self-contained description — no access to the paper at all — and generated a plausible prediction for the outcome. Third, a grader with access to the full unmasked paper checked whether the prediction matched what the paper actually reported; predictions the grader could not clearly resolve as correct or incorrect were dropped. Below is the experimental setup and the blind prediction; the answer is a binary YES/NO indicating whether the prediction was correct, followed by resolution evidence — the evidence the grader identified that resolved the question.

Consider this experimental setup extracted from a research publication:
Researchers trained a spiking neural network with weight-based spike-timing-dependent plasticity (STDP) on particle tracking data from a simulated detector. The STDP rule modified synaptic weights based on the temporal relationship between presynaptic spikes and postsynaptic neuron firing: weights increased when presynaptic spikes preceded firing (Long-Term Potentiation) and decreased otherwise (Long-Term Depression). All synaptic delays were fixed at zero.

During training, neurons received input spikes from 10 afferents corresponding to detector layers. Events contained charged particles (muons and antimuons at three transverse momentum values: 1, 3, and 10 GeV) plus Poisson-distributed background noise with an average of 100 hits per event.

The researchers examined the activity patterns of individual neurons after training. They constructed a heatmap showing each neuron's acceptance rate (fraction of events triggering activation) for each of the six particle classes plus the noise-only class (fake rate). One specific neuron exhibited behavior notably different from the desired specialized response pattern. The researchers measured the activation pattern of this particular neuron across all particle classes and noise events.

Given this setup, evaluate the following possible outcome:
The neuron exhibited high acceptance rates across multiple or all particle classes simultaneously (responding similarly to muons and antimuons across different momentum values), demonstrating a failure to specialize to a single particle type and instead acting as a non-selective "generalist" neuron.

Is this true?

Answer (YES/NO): YES